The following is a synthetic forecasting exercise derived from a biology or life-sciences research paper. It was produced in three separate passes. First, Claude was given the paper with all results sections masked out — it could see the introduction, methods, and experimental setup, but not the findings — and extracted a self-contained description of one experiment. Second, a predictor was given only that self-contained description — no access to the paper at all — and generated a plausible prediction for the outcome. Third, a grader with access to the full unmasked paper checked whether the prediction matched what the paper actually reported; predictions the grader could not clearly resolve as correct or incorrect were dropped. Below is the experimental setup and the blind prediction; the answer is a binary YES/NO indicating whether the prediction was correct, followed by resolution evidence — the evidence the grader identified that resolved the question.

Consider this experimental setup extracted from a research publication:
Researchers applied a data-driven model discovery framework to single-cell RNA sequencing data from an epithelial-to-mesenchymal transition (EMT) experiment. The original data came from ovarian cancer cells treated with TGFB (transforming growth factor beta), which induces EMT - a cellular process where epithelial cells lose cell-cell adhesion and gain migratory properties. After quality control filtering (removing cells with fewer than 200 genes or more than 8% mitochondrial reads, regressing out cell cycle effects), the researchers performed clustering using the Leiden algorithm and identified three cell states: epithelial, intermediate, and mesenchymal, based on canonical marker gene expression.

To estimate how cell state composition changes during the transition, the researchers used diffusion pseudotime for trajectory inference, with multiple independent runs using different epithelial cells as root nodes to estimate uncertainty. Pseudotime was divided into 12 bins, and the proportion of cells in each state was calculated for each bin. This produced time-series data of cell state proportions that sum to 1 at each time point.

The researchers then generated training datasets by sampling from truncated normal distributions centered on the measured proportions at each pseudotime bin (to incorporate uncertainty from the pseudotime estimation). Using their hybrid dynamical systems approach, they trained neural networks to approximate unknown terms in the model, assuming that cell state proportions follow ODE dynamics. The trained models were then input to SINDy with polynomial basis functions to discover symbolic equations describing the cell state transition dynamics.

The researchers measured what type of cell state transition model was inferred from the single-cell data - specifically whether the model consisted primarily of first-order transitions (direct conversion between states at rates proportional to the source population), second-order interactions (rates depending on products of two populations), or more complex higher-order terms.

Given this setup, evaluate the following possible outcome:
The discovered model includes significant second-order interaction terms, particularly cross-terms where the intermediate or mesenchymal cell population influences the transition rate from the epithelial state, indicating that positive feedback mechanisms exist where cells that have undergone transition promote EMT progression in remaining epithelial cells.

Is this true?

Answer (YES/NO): NO